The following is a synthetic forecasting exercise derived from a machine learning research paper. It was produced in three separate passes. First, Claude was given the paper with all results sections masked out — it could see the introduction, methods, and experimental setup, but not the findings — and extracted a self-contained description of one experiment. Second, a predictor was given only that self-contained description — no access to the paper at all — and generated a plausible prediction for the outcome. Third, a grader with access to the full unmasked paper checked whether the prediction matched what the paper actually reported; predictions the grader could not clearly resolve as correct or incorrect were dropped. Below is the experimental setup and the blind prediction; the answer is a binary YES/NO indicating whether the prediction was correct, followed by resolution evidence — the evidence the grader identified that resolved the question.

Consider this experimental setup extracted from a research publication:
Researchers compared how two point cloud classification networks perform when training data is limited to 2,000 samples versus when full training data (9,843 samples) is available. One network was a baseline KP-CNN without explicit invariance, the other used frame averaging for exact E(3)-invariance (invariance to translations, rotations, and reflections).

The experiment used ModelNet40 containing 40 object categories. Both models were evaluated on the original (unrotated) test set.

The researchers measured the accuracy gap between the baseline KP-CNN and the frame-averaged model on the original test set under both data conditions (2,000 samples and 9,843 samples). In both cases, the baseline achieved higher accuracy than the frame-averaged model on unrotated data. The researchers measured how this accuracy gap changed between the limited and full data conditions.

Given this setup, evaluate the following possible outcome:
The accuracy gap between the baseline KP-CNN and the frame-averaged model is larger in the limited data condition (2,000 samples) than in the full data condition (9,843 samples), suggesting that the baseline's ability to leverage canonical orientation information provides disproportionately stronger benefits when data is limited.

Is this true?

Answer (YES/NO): YES